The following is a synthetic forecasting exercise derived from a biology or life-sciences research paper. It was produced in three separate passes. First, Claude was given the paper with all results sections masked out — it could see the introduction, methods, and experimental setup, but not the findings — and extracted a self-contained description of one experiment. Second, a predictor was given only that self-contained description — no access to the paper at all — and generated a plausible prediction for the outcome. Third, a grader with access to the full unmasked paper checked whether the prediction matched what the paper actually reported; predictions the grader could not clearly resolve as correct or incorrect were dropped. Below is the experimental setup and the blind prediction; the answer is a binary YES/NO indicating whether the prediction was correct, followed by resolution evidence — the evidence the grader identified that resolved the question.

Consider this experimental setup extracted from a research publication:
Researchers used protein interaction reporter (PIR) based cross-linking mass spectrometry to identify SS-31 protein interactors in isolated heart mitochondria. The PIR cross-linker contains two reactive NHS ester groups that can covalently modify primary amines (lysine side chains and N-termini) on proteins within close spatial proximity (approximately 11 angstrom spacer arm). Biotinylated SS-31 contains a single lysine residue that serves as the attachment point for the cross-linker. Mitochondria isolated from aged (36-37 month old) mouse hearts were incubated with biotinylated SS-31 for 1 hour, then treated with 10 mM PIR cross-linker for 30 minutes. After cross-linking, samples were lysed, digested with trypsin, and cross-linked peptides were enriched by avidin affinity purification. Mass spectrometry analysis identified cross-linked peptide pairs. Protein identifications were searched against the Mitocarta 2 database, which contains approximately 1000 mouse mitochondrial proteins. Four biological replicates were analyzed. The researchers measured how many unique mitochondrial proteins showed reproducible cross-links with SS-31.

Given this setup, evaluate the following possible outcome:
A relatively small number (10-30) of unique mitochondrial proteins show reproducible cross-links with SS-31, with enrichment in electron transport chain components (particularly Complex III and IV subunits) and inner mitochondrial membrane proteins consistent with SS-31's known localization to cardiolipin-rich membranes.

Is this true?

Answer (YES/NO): YES